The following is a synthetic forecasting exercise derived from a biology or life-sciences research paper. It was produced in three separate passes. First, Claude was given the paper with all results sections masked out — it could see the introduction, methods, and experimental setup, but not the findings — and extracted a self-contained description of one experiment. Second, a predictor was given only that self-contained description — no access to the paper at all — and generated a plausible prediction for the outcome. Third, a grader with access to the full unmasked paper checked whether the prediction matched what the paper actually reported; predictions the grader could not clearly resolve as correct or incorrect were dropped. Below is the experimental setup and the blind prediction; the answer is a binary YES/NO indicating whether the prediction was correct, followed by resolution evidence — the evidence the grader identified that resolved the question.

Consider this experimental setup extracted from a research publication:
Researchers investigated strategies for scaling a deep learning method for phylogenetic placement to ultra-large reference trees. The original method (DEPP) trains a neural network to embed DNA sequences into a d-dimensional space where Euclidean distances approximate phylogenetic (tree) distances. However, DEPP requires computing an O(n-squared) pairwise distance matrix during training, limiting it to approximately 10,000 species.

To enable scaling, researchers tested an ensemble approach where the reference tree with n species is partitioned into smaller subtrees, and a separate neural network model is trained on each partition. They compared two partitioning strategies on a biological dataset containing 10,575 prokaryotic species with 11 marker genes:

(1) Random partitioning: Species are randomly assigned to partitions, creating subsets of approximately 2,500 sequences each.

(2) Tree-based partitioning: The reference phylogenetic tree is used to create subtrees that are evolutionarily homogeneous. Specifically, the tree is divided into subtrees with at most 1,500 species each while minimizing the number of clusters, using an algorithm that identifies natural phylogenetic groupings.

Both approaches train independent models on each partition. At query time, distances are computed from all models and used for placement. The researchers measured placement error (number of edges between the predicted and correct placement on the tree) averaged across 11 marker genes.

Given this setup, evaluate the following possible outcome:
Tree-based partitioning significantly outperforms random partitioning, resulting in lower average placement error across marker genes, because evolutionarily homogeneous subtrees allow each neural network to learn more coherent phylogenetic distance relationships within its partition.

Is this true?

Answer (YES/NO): NO